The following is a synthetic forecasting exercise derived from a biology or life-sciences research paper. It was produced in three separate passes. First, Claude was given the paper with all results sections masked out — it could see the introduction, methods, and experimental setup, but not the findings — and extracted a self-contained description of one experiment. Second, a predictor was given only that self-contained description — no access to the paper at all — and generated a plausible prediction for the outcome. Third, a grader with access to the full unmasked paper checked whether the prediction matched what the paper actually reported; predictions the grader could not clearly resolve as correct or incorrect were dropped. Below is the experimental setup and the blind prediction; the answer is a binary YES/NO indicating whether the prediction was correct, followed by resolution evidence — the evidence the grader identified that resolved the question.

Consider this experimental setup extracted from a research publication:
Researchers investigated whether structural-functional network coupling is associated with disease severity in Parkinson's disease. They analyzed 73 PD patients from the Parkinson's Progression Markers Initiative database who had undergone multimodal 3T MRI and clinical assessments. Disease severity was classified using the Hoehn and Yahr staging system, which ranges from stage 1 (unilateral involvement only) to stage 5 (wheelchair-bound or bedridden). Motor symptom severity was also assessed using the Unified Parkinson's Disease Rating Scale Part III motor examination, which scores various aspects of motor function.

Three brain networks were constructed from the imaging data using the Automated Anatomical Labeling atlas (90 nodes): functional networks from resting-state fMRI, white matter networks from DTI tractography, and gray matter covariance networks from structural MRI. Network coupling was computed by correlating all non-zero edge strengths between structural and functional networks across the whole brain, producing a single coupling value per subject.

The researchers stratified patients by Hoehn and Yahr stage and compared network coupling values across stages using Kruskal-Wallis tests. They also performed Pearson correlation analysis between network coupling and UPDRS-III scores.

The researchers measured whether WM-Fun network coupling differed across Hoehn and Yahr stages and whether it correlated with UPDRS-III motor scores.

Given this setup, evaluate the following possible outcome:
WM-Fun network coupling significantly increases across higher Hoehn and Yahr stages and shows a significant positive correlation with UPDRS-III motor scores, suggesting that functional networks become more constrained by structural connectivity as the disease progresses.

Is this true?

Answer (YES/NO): YES